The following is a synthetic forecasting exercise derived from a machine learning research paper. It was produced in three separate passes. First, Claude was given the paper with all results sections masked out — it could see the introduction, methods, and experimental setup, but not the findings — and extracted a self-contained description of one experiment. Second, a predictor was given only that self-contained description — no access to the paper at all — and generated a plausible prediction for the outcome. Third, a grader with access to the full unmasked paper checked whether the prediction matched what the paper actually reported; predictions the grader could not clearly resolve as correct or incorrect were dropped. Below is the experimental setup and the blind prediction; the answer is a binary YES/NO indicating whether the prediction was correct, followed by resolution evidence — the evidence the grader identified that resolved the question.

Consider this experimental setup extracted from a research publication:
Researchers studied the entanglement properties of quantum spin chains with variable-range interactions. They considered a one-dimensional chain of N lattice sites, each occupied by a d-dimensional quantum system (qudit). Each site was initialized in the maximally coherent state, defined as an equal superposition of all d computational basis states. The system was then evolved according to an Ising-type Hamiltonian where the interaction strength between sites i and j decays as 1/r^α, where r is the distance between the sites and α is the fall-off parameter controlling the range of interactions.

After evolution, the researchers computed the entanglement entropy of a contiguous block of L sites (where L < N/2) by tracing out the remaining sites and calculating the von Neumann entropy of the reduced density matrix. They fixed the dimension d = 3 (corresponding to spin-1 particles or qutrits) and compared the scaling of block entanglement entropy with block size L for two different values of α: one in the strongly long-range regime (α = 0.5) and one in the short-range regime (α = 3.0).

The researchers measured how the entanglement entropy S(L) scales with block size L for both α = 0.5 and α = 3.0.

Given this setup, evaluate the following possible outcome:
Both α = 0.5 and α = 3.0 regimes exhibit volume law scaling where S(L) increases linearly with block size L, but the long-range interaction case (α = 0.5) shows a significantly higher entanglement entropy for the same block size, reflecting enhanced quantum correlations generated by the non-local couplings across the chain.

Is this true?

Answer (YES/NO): NO